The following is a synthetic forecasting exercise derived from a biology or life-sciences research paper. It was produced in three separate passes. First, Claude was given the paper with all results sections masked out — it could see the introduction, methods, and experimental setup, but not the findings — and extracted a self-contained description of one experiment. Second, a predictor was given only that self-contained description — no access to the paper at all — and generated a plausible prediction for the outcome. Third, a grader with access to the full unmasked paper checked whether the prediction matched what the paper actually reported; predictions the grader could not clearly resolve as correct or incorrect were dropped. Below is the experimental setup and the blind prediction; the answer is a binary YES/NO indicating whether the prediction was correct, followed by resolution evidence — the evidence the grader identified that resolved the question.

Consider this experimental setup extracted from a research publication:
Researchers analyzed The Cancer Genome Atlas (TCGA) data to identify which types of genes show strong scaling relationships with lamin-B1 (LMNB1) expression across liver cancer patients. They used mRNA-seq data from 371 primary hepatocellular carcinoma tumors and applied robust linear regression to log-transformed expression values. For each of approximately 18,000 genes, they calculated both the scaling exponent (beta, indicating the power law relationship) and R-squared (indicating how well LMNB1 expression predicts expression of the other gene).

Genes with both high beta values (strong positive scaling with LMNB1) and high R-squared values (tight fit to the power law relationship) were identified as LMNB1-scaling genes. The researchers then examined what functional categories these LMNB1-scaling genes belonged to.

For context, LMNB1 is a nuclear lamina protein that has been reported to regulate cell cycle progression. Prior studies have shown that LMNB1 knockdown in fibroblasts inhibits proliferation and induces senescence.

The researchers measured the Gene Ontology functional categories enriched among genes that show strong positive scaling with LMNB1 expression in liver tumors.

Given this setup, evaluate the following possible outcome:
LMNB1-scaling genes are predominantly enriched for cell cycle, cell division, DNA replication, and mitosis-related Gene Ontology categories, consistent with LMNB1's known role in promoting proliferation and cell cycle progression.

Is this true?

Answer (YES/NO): YES